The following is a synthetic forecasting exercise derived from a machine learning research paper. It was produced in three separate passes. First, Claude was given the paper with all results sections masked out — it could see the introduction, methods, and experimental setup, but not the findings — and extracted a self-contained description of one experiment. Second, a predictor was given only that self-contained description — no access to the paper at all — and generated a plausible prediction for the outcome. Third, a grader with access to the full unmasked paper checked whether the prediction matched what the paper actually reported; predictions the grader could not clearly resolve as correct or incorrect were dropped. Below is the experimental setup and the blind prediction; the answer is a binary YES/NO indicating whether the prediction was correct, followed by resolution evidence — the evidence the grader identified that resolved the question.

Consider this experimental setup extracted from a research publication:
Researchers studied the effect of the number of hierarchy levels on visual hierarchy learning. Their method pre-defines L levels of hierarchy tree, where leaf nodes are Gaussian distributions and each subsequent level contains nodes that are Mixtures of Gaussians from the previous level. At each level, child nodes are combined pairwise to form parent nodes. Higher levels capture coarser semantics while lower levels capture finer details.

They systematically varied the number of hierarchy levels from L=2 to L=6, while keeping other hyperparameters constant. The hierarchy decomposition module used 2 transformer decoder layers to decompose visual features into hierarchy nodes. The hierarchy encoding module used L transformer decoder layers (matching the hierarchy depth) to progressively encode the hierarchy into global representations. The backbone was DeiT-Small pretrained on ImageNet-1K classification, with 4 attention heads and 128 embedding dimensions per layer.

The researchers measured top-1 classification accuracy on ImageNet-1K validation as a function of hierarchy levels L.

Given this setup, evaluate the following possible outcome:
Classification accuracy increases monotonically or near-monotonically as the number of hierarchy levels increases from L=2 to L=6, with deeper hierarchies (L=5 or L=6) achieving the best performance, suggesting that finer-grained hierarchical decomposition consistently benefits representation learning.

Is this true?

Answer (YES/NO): NO